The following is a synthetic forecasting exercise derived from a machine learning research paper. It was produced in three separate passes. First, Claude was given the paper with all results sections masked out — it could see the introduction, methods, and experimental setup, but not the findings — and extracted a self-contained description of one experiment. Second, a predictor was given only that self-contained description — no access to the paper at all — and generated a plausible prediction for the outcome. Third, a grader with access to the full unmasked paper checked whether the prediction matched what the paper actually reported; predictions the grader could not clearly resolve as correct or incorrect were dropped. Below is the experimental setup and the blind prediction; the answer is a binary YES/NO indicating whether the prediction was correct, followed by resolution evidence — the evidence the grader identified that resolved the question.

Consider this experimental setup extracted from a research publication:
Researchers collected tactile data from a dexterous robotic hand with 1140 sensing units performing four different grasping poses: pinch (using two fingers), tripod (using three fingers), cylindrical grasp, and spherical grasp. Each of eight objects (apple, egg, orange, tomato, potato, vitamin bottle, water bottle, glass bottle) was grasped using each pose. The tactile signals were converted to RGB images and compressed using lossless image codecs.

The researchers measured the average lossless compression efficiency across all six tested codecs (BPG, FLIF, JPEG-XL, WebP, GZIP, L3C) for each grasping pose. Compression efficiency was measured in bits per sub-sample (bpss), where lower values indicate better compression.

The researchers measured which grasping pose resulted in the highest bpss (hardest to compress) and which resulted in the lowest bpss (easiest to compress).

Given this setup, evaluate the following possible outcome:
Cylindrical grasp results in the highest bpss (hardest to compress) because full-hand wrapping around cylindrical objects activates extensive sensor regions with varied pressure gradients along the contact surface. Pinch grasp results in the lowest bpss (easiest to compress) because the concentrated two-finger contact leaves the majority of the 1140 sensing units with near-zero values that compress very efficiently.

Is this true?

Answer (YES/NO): YES